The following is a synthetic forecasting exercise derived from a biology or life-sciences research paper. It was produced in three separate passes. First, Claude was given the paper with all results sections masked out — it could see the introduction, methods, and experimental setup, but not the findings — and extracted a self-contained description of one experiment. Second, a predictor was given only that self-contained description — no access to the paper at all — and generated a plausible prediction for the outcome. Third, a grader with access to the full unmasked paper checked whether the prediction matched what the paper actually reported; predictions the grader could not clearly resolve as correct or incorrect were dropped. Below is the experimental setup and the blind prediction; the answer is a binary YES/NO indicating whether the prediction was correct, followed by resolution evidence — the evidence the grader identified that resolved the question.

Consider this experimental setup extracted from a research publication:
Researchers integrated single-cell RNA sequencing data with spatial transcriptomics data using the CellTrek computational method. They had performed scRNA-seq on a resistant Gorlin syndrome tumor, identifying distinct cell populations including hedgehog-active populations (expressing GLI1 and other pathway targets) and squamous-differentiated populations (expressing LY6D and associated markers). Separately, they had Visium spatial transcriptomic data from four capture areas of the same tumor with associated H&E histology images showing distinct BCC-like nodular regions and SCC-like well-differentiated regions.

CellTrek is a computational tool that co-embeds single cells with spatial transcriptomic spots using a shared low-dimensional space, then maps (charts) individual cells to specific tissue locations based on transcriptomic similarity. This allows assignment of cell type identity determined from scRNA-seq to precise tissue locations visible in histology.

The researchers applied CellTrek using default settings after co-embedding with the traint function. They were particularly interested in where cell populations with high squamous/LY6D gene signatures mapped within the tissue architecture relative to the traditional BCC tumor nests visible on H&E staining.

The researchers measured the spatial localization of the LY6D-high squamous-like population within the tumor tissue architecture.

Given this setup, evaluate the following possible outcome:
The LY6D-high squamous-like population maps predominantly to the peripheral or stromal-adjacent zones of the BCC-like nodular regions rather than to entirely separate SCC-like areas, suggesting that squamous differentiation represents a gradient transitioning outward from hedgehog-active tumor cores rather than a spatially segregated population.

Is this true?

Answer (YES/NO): NO